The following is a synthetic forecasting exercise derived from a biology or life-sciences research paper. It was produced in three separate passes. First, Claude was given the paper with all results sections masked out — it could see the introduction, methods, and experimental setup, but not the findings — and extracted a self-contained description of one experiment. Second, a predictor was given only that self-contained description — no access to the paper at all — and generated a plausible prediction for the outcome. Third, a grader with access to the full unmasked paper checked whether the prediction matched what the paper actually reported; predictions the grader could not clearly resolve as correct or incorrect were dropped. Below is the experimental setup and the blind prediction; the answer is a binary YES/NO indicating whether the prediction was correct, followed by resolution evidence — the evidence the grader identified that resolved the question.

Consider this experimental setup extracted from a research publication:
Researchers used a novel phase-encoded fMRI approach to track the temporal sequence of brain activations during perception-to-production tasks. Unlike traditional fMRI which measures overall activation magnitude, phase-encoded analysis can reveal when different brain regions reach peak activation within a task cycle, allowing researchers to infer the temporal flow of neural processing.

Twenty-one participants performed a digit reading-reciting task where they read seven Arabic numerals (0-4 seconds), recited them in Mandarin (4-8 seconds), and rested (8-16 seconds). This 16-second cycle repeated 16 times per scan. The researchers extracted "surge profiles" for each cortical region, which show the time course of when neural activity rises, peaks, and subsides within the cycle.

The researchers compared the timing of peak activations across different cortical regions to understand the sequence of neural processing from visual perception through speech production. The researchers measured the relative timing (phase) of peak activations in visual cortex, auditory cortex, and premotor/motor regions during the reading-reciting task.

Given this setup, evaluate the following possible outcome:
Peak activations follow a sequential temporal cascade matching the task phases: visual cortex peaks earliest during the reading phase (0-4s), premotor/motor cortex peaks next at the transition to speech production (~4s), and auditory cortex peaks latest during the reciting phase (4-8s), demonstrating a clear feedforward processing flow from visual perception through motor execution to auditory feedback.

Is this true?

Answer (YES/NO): YES